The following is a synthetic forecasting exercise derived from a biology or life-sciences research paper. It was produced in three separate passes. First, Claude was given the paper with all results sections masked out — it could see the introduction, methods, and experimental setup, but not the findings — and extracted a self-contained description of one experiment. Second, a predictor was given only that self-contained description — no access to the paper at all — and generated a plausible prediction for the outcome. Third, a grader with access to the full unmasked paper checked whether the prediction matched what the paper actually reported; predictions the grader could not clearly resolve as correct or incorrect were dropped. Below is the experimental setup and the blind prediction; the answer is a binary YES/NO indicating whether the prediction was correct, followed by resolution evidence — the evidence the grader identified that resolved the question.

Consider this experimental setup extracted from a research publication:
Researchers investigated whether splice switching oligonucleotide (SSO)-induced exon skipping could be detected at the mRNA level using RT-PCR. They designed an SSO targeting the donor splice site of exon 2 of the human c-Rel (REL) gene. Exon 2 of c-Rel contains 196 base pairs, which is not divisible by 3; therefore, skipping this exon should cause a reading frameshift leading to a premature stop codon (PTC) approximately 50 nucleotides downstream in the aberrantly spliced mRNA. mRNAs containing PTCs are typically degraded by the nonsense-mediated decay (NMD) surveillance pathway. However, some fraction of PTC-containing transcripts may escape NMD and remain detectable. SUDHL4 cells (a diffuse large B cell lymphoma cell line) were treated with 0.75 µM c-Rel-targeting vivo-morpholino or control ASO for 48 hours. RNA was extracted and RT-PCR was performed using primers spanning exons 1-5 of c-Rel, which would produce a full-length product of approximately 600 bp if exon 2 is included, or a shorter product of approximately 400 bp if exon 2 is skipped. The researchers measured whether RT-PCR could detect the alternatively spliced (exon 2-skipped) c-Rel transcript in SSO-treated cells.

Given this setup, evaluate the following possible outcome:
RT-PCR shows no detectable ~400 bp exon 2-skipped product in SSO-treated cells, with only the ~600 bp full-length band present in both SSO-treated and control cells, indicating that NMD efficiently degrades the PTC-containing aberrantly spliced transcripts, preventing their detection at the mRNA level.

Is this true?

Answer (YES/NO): NO